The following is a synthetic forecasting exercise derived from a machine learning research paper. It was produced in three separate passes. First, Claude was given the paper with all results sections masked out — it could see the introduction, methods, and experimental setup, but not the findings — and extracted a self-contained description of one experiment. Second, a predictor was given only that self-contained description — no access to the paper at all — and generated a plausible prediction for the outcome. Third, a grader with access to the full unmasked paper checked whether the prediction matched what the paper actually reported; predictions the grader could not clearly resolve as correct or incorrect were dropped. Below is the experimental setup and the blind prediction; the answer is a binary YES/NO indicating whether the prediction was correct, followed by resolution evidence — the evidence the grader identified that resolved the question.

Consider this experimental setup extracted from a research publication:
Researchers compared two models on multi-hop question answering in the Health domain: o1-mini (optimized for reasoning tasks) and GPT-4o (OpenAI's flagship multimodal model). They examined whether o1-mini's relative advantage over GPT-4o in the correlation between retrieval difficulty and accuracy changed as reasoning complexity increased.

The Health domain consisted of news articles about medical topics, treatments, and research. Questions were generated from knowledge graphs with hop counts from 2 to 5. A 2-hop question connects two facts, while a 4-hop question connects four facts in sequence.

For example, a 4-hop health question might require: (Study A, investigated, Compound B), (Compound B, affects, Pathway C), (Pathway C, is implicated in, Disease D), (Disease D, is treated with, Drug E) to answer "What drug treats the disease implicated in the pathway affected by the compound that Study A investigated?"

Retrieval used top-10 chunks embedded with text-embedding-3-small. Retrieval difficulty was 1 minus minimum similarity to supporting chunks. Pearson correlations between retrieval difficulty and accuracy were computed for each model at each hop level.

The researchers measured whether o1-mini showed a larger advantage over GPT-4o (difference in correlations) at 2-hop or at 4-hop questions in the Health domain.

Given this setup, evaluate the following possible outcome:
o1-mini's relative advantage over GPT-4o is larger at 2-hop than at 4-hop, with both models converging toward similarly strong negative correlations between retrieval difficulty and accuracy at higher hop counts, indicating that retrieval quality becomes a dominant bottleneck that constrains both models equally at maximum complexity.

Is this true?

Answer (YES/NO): NO